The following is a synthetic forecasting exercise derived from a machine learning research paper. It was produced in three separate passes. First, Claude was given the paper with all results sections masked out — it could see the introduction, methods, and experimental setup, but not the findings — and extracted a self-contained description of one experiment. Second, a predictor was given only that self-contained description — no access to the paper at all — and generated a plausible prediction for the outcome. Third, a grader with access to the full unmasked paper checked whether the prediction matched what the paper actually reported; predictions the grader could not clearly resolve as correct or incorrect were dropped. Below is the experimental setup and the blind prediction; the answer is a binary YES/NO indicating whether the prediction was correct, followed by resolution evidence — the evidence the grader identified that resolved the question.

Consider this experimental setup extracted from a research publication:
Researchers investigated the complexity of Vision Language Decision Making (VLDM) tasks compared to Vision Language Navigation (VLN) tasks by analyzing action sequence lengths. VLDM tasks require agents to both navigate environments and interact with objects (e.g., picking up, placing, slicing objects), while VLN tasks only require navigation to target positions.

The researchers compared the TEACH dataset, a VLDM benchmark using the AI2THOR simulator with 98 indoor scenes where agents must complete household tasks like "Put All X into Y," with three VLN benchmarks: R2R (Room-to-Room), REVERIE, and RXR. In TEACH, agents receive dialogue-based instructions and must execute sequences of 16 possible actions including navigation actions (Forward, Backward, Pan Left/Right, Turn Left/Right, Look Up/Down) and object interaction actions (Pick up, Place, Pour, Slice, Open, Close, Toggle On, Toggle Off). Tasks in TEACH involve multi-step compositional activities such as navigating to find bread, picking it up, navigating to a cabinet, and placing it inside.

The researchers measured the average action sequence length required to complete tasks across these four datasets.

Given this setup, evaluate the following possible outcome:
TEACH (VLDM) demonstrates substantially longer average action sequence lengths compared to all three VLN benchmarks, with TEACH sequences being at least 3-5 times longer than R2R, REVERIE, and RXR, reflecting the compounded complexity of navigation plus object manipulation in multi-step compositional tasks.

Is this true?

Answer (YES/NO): YES